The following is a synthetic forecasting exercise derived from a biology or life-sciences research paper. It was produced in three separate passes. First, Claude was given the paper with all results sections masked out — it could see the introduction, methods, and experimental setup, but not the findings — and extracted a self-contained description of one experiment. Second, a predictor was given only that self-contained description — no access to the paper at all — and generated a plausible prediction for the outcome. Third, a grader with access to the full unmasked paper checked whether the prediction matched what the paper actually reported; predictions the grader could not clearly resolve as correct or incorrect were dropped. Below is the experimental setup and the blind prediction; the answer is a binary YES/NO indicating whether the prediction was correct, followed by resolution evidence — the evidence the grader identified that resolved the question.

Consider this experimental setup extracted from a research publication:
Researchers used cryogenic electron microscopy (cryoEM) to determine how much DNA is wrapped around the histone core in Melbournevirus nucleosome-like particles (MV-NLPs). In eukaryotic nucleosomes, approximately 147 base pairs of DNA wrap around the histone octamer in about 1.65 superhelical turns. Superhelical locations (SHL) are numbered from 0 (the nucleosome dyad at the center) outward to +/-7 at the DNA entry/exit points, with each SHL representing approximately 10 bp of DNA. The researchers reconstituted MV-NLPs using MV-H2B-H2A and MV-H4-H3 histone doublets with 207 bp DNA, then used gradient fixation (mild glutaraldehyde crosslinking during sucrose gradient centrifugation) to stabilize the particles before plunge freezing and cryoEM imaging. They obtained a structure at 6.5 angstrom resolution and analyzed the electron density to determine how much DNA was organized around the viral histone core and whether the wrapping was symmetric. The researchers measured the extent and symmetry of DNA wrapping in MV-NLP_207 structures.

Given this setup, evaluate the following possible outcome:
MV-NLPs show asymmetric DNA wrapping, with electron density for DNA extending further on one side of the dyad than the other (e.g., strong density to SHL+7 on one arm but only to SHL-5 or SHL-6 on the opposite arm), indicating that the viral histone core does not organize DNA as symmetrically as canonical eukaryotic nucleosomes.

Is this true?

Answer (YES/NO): YES